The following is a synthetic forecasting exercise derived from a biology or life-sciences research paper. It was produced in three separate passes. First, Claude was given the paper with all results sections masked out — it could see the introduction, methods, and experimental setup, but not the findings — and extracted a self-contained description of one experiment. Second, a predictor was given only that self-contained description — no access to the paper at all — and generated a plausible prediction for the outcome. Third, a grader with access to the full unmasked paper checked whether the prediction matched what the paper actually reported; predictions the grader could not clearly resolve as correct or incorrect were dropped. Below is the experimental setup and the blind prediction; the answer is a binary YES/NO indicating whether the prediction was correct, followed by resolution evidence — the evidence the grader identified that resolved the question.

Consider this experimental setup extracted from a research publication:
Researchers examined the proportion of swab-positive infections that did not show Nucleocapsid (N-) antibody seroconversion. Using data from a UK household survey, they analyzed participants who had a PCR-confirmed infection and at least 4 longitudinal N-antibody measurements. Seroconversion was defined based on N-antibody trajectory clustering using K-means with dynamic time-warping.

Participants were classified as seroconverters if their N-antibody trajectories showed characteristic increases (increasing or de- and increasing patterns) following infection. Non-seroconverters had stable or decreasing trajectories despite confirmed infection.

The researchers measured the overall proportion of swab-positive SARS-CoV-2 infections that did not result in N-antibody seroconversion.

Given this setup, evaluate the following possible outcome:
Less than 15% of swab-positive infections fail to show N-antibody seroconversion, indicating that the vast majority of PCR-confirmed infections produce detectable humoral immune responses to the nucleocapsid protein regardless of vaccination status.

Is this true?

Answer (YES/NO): NO